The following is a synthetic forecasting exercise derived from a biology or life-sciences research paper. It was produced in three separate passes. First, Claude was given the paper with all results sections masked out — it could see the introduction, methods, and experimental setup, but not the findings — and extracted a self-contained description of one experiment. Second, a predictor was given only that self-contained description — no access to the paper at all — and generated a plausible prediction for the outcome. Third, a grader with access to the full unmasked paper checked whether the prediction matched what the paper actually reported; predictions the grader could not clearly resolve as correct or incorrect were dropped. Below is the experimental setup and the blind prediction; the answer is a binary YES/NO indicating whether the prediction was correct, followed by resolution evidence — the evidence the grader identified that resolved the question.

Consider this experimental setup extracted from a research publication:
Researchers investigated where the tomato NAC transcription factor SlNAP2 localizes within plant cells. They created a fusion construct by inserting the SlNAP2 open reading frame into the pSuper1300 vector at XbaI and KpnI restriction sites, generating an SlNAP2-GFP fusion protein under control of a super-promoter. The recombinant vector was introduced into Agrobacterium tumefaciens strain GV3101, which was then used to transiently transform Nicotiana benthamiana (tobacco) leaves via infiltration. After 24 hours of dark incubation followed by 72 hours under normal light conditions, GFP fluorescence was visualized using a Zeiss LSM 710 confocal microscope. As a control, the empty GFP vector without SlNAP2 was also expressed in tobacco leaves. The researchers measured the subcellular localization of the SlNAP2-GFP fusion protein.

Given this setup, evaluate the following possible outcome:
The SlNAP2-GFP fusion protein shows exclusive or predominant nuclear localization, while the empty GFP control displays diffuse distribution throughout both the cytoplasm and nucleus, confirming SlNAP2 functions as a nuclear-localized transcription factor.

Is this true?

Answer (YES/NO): NO